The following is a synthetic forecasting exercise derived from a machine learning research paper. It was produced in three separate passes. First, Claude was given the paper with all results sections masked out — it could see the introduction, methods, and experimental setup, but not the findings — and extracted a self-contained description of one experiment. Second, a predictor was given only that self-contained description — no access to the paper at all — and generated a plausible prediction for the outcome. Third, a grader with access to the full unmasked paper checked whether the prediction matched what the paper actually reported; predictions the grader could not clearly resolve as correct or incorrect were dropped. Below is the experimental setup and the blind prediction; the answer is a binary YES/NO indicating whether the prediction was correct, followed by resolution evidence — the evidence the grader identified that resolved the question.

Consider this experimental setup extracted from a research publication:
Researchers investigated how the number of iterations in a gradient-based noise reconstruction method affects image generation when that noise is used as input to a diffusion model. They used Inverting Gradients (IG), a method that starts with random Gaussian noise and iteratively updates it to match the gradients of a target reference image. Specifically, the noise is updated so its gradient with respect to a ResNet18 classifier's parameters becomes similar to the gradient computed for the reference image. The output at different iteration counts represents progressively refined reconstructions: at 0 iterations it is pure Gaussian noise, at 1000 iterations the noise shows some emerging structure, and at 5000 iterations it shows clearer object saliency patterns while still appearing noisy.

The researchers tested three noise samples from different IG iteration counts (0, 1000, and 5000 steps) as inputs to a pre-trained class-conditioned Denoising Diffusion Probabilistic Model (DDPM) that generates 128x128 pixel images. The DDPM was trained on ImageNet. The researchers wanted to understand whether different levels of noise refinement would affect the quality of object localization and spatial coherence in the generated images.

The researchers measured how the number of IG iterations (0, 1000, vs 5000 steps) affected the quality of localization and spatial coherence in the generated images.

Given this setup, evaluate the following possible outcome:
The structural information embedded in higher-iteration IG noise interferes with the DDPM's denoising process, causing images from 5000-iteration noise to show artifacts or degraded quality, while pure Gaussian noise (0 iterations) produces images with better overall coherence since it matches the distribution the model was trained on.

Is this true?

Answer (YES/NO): NO